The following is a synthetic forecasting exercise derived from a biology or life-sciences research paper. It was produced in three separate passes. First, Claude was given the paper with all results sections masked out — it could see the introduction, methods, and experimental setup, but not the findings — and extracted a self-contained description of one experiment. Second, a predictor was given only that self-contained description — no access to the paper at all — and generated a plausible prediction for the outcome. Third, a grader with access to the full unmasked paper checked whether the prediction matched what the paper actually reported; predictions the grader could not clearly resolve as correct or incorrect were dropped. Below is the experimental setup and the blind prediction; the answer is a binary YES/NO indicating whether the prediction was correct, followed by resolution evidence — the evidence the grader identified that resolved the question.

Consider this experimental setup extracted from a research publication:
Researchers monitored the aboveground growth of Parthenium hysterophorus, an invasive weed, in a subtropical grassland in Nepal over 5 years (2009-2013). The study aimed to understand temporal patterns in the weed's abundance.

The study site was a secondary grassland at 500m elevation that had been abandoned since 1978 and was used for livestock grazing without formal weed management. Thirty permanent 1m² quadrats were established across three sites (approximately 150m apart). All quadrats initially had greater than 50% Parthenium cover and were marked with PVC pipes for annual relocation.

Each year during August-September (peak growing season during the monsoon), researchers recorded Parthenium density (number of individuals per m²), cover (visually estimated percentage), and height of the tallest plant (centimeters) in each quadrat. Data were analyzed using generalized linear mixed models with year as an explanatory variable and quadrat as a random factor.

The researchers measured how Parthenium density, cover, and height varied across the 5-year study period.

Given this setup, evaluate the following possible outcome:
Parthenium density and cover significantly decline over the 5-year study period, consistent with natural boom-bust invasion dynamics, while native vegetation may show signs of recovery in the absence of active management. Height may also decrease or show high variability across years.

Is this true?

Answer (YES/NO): NO